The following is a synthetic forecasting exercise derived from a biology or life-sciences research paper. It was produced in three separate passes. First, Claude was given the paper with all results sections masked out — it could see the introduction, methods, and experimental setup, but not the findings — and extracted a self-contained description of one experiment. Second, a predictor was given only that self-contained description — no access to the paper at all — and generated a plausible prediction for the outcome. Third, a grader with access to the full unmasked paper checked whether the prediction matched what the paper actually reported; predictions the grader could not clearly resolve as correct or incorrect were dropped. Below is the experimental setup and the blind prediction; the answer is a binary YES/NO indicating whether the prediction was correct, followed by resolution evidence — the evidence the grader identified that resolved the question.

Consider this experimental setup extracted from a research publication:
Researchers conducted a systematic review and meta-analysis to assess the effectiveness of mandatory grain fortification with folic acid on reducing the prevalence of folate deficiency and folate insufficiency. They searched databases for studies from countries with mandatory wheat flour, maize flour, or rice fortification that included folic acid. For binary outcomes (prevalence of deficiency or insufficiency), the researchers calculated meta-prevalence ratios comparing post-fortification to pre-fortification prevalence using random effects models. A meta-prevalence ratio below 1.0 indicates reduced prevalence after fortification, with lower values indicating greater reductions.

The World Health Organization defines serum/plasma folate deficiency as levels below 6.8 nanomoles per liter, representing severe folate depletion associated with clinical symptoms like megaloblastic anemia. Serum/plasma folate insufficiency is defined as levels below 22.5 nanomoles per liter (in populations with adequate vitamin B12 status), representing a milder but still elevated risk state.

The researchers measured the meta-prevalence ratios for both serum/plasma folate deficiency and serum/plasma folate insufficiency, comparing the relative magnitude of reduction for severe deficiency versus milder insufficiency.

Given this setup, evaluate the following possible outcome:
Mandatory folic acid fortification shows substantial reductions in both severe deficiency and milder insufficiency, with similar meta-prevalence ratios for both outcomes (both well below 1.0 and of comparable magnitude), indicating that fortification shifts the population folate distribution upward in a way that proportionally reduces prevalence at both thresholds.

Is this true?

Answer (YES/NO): NO